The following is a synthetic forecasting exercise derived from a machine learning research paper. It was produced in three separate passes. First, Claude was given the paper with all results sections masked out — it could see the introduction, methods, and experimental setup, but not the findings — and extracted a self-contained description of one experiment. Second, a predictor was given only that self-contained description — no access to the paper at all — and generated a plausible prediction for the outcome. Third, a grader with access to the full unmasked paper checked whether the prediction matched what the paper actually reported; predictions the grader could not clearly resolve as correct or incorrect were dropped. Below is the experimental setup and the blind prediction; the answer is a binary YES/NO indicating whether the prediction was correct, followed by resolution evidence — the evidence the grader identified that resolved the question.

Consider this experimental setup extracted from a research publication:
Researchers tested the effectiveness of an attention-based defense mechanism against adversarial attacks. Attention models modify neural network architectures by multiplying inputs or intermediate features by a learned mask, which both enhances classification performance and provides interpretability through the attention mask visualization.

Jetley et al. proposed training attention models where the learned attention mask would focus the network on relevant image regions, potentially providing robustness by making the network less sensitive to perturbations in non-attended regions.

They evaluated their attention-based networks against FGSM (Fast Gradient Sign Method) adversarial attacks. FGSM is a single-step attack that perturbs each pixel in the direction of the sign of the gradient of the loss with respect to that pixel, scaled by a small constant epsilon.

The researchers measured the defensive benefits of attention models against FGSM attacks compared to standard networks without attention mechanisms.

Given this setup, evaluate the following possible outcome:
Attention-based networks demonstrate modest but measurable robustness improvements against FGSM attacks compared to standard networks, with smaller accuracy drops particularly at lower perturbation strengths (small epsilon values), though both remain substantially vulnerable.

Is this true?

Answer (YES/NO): NO